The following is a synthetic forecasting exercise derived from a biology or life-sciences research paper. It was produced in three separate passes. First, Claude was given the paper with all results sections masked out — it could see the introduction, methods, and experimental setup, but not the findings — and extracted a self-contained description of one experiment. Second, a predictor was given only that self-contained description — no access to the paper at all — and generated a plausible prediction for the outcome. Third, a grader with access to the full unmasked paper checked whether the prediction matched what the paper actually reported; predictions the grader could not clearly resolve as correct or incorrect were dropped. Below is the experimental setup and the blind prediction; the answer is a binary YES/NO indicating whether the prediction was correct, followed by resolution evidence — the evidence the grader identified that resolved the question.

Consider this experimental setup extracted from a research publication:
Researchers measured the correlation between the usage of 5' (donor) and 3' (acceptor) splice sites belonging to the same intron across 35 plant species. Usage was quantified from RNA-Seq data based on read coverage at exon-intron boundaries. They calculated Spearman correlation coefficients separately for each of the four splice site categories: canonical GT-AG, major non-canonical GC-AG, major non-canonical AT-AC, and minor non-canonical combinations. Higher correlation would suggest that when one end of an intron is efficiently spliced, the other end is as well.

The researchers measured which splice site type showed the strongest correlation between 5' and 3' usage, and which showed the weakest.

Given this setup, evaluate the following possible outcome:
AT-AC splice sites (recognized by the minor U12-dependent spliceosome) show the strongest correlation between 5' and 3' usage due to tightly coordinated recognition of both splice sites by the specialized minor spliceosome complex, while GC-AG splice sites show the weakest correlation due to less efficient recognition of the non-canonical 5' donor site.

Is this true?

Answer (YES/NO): NO